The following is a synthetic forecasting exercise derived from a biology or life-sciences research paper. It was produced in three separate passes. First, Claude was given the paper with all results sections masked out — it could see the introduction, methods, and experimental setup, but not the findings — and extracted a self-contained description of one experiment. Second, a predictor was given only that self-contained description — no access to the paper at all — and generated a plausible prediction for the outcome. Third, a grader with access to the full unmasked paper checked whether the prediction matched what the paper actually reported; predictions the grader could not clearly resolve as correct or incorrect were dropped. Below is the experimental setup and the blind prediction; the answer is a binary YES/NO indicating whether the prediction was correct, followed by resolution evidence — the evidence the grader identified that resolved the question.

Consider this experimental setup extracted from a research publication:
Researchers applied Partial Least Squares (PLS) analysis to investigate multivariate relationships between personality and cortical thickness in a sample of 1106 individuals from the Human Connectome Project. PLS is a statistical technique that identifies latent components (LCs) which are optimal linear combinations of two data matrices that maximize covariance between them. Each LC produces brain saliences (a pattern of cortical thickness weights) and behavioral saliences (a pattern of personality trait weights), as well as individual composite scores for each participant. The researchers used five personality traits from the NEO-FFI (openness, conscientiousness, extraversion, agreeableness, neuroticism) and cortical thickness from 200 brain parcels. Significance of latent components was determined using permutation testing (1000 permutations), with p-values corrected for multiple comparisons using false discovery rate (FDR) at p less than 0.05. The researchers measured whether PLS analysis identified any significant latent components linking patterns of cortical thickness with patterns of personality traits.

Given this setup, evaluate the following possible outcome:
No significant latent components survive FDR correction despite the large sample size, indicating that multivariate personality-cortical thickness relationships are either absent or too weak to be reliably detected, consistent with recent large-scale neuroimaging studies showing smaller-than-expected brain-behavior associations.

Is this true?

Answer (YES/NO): NO